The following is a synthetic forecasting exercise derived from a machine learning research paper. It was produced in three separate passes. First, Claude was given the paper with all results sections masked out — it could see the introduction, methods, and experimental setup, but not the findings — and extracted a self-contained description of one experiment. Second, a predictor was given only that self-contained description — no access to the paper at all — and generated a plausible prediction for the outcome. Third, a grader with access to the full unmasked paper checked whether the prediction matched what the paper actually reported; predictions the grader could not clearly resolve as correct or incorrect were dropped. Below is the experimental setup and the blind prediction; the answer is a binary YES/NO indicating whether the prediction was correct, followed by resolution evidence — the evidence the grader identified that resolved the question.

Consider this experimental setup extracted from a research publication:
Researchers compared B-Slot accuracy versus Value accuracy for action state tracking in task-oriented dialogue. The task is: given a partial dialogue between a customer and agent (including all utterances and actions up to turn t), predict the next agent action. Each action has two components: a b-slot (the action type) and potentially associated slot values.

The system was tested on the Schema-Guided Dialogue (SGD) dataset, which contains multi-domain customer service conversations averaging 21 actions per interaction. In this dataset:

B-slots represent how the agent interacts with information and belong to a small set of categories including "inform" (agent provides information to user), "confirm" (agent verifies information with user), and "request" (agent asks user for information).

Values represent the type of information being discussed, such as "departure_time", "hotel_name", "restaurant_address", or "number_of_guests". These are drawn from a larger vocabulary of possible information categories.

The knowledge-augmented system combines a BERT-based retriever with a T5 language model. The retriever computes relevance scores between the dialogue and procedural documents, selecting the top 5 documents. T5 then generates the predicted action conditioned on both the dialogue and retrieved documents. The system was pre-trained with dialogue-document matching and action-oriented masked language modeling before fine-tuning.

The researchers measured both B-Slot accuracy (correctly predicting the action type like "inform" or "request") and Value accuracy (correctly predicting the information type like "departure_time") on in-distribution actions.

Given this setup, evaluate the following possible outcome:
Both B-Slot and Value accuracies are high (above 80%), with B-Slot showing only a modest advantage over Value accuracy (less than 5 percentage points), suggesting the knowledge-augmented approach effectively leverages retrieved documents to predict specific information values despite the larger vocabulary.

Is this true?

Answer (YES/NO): NO